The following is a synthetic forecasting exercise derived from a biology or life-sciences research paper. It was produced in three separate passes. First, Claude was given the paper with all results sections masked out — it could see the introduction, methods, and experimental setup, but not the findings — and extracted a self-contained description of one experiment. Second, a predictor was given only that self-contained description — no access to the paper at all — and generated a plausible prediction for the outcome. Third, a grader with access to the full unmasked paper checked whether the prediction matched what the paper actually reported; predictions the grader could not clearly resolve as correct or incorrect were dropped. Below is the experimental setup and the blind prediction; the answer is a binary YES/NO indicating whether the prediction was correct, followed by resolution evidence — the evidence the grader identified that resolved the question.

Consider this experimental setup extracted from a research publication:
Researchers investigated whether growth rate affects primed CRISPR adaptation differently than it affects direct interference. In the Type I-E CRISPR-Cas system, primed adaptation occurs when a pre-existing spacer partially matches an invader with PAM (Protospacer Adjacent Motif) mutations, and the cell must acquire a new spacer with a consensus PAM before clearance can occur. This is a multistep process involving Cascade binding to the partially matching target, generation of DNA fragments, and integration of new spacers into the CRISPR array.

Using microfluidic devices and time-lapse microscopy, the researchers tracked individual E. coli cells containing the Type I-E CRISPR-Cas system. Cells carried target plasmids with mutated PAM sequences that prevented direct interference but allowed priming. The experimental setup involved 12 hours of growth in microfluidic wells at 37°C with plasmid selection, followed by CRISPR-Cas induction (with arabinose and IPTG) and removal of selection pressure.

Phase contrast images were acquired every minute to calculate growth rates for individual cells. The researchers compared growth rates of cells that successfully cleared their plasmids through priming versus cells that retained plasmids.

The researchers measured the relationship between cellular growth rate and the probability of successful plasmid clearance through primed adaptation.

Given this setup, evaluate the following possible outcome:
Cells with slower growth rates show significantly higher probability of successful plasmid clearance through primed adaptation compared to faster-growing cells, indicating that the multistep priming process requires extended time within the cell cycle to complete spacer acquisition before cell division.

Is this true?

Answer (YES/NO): YES